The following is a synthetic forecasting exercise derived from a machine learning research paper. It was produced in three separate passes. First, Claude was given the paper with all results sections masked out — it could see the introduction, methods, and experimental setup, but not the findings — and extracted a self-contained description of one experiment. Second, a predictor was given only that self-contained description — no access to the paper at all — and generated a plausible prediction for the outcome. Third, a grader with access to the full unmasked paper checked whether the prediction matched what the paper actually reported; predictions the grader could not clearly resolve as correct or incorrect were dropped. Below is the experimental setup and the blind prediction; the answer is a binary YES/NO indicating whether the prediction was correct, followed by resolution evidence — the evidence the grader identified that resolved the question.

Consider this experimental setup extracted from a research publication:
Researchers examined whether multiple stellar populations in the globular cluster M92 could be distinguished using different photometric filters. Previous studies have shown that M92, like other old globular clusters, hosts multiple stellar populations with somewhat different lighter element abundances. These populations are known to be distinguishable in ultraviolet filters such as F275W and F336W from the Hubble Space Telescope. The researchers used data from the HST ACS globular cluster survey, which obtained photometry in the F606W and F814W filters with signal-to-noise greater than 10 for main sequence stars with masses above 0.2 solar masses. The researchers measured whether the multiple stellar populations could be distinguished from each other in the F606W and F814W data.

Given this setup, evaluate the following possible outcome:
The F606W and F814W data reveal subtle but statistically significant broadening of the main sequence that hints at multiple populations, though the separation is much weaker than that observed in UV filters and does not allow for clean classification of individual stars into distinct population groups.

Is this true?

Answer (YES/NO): NO